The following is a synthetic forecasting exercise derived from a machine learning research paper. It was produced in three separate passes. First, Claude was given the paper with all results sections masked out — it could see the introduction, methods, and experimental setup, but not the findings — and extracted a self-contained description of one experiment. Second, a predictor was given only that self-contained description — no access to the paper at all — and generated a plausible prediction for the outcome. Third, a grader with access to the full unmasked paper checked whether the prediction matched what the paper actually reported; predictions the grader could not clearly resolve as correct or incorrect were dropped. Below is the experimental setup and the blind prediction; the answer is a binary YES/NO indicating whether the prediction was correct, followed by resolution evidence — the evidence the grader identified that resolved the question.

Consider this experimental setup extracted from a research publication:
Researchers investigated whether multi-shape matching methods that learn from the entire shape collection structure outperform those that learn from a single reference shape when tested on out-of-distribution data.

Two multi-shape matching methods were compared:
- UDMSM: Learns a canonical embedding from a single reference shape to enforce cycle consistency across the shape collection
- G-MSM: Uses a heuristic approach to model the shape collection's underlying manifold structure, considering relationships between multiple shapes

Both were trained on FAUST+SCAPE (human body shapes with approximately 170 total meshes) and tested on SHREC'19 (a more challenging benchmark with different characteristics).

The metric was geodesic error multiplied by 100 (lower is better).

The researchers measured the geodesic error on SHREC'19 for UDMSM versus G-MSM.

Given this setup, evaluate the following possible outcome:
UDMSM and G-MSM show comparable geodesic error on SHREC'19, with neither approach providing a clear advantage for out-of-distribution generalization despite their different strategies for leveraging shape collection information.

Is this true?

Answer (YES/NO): NO